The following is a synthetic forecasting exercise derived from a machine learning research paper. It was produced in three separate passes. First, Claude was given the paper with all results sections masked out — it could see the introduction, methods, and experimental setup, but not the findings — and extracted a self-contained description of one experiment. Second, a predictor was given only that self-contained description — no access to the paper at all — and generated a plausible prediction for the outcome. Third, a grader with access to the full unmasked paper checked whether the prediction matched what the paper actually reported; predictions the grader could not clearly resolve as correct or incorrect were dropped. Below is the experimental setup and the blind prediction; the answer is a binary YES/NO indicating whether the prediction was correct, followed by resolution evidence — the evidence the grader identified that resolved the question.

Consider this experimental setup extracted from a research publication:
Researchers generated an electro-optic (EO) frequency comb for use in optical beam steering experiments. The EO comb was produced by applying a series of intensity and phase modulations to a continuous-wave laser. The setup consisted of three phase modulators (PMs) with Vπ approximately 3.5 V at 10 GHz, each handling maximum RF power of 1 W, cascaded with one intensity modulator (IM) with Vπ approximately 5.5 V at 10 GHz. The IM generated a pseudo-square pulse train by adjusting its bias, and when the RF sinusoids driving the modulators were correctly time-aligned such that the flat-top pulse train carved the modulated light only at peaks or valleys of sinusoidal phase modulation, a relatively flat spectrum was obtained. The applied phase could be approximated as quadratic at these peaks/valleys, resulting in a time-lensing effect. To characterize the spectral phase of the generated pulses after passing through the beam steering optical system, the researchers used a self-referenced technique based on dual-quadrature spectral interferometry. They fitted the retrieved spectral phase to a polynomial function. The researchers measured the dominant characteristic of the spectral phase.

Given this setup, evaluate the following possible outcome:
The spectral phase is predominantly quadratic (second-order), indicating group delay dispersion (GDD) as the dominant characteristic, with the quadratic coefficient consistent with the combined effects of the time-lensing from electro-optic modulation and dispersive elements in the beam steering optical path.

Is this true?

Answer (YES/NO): YES